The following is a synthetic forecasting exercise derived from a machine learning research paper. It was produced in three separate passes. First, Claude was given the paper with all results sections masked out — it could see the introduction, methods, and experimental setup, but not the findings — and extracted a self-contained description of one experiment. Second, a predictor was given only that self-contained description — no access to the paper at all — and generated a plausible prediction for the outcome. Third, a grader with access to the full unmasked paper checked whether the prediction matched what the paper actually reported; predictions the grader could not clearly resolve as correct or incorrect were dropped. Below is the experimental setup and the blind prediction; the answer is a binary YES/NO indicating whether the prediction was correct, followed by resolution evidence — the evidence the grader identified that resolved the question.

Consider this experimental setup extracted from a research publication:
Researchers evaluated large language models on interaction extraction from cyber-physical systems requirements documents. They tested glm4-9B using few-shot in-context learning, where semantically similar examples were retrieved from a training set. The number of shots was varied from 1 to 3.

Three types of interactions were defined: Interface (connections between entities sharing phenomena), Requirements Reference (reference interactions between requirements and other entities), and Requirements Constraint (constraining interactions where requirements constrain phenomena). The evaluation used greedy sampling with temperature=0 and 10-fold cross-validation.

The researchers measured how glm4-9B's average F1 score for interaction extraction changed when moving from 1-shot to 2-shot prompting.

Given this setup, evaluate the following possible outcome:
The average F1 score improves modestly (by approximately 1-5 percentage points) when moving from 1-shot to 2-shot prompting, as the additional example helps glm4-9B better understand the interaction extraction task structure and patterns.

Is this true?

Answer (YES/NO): YES